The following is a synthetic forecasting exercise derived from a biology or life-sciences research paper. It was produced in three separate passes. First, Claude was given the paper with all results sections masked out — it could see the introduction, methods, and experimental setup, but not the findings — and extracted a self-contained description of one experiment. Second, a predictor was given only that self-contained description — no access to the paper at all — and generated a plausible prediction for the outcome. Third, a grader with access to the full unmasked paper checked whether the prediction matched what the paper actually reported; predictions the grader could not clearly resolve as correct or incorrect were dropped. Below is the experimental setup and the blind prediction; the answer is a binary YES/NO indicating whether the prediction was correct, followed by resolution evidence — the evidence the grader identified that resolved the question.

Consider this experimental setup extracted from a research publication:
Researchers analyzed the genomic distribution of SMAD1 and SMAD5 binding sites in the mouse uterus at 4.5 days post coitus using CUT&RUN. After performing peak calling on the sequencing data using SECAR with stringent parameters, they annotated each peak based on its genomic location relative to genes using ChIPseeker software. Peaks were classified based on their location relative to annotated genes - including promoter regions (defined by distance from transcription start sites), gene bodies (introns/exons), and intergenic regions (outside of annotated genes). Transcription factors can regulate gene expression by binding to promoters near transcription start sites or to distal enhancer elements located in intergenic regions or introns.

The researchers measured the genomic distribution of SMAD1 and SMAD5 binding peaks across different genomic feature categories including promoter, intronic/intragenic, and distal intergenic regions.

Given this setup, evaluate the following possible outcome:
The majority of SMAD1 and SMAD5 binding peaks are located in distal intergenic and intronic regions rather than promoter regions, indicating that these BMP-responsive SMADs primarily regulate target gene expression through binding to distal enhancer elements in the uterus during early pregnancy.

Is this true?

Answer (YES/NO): YES